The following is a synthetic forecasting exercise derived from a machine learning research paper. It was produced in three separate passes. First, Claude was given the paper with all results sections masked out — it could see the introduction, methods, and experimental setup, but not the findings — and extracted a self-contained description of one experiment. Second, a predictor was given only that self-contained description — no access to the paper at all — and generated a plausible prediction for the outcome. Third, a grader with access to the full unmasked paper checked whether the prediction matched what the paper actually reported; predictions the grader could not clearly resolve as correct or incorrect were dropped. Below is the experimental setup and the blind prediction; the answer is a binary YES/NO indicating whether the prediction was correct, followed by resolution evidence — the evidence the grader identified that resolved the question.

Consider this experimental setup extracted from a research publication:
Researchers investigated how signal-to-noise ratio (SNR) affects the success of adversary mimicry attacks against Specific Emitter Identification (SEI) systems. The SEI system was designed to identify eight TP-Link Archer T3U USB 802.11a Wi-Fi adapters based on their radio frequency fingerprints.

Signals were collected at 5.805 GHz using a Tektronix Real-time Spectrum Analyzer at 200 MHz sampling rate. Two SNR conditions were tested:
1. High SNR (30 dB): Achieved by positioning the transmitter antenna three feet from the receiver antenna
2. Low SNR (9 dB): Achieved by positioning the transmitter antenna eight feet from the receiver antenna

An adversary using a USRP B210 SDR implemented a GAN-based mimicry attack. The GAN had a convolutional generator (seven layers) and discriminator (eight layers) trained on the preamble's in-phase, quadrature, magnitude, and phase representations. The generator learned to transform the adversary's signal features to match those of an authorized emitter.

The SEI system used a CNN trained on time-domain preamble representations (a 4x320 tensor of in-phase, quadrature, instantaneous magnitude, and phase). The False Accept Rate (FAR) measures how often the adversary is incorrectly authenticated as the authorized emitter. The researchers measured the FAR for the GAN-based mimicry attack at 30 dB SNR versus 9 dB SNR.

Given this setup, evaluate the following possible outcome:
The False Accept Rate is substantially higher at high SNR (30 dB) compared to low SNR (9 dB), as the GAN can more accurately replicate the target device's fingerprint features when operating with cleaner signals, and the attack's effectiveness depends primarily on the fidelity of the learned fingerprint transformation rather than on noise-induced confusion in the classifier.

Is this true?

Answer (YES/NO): NO